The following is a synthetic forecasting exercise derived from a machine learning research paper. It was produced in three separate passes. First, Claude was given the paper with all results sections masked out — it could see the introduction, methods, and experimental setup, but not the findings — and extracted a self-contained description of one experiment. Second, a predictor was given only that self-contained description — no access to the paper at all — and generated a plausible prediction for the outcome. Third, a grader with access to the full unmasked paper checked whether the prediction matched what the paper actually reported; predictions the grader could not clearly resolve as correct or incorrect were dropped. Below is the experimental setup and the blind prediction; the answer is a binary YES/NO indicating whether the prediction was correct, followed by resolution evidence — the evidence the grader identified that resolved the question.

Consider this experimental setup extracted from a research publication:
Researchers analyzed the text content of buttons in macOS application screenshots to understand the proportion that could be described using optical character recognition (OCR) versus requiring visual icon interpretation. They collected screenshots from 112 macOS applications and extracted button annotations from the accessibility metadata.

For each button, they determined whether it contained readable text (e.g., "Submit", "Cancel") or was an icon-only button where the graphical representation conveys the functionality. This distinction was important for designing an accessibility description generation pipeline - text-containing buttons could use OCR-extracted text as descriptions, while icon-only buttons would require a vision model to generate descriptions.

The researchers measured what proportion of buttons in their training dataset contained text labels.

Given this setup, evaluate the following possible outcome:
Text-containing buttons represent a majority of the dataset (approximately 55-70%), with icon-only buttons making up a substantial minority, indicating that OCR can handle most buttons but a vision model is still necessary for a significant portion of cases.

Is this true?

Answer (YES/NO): NO